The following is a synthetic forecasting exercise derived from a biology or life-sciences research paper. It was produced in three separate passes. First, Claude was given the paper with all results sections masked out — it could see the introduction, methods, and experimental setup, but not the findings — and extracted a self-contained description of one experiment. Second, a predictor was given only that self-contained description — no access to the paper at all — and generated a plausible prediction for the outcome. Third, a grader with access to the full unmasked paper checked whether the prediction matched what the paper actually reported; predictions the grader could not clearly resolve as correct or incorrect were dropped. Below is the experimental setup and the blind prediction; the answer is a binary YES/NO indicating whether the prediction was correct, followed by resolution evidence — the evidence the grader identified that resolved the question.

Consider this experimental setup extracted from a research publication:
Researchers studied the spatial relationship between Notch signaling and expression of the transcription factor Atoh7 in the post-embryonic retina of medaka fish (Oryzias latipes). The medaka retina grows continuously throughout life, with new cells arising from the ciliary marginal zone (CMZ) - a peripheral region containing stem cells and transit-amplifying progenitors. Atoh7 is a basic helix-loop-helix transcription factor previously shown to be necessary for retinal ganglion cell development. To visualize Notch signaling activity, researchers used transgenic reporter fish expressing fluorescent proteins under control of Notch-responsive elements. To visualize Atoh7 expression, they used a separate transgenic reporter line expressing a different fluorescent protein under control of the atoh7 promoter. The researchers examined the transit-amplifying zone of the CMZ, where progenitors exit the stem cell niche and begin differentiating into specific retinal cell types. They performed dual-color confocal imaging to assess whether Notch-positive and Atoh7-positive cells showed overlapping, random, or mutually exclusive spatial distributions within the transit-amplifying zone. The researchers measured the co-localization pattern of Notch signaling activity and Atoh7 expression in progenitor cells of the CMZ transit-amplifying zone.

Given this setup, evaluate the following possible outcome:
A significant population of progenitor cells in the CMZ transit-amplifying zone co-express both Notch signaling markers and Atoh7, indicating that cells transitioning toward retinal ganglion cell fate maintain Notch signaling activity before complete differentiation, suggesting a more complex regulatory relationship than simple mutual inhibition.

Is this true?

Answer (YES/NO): NO